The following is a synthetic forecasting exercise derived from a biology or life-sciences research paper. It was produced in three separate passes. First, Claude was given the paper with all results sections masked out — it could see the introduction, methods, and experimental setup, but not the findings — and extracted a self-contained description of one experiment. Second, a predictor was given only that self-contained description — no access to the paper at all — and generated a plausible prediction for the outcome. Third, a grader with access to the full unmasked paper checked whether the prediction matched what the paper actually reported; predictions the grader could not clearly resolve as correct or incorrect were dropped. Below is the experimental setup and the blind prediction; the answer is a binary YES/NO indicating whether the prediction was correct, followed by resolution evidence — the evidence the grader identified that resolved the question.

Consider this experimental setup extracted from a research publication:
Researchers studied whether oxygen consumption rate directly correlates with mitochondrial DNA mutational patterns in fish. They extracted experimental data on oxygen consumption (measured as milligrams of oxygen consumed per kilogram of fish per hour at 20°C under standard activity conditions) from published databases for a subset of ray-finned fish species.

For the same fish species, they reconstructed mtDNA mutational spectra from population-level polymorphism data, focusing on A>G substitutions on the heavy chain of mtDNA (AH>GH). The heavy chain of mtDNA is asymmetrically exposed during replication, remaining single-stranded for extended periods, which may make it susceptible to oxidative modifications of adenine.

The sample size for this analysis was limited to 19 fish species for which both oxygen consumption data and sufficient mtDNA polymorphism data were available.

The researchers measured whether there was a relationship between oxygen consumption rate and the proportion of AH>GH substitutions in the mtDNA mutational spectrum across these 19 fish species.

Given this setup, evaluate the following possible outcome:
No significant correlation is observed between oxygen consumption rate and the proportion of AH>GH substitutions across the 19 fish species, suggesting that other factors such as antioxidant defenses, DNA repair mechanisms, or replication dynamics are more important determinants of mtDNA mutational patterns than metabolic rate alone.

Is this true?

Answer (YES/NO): NO